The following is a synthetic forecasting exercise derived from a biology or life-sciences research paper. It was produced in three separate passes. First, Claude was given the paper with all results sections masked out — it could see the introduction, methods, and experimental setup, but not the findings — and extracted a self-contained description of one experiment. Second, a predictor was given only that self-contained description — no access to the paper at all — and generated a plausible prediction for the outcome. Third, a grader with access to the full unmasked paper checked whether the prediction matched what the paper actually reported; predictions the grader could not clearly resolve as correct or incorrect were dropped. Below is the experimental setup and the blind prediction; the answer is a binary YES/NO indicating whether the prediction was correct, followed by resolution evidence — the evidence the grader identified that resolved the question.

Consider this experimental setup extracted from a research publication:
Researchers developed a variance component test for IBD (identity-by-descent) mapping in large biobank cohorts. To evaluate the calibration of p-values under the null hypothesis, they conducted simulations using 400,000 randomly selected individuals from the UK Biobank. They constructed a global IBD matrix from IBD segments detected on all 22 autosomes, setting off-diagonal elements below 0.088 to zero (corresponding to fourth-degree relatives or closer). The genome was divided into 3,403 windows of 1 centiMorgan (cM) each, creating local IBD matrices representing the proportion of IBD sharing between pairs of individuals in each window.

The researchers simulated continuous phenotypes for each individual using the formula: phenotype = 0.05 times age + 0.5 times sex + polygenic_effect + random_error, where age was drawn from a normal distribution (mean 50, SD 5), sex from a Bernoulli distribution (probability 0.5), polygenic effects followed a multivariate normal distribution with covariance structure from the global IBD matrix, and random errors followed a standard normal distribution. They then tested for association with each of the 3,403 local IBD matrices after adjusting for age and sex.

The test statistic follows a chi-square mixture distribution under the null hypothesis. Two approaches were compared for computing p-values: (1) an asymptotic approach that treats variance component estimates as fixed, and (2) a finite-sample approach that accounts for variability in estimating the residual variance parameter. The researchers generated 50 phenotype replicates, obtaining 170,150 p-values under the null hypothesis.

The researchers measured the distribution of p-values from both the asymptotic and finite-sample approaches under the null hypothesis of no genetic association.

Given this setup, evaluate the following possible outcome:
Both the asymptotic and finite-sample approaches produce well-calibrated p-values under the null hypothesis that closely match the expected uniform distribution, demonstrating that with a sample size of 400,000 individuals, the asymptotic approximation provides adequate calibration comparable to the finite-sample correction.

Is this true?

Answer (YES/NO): NO